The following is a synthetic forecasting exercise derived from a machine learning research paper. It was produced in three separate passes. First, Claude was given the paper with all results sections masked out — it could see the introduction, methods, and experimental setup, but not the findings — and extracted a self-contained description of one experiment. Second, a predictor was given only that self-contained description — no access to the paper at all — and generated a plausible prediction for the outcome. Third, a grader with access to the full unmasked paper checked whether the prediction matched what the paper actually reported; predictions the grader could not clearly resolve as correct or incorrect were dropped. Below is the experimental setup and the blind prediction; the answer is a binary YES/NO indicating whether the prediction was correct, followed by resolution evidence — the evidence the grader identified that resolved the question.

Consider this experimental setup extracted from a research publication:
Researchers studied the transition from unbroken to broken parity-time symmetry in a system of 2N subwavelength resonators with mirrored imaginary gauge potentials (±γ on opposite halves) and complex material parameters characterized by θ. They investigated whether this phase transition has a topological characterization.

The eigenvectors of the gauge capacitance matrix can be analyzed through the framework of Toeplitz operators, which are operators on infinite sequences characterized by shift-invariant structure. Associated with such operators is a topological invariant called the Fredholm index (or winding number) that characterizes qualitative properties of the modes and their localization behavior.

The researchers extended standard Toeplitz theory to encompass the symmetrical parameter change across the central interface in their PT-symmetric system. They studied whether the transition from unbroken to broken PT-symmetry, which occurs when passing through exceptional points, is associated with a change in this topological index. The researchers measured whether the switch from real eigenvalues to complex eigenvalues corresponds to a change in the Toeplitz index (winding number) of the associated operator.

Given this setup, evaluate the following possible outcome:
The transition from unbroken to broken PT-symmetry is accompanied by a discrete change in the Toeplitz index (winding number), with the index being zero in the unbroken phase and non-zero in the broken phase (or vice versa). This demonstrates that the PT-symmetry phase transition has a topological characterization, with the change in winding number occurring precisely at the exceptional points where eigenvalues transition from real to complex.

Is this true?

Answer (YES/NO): NO